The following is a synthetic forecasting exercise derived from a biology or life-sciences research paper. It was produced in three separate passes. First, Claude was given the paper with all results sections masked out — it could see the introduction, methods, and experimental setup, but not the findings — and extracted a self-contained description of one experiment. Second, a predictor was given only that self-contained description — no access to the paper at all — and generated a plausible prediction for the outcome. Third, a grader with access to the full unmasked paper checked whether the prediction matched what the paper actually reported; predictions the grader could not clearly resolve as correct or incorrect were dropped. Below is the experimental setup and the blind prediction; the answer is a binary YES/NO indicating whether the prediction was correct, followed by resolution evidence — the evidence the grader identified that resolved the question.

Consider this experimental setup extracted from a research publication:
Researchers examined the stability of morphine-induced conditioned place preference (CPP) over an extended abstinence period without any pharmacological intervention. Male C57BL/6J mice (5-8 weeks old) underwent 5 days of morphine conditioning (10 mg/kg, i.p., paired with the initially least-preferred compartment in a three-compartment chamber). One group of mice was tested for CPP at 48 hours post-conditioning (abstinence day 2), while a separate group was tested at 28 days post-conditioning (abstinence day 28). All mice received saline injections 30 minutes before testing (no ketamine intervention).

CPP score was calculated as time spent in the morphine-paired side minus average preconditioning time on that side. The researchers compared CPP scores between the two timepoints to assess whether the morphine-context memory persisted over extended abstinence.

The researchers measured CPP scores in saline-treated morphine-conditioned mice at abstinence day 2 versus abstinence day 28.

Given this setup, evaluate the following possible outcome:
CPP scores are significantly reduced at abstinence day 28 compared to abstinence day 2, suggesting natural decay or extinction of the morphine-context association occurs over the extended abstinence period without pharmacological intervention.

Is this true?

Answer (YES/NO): NO